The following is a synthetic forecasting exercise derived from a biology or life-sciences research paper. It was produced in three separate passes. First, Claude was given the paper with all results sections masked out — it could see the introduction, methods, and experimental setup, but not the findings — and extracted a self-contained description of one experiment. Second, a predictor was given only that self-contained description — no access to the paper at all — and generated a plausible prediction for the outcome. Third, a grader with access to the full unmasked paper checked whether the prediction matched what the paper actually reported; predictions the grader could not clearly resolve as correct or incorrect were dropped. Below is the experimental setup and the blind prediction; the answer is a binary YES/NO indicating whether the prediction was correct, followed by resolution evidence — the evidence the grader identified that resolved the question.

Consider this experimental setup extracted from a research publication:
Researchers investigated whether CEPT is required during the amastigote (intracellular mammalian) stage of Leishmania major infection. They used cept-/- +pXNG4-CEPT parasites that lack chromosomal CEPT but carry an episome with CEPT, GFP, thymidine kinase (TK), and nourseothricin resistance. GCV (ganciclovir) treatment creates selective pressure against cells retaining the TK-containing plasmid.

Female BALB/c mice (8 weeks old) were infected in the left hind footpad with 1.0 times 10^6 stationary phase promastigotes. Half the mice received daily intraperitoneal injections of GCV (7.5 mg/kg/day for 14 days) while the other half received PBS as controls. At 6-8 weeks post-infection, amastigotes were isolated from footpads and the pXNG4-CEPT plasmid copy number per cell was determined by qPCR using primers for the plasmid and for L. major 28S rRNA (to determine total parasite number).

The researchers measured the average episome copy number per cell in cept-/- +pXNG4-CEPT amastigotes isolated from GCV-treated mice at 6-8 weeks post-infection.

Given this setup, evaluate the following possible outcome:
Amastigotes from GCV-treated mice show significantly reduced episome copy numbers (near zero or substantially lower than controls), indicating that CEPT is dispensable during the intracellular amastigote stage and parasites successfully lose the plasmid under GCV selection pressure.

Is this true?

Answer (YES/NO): YES